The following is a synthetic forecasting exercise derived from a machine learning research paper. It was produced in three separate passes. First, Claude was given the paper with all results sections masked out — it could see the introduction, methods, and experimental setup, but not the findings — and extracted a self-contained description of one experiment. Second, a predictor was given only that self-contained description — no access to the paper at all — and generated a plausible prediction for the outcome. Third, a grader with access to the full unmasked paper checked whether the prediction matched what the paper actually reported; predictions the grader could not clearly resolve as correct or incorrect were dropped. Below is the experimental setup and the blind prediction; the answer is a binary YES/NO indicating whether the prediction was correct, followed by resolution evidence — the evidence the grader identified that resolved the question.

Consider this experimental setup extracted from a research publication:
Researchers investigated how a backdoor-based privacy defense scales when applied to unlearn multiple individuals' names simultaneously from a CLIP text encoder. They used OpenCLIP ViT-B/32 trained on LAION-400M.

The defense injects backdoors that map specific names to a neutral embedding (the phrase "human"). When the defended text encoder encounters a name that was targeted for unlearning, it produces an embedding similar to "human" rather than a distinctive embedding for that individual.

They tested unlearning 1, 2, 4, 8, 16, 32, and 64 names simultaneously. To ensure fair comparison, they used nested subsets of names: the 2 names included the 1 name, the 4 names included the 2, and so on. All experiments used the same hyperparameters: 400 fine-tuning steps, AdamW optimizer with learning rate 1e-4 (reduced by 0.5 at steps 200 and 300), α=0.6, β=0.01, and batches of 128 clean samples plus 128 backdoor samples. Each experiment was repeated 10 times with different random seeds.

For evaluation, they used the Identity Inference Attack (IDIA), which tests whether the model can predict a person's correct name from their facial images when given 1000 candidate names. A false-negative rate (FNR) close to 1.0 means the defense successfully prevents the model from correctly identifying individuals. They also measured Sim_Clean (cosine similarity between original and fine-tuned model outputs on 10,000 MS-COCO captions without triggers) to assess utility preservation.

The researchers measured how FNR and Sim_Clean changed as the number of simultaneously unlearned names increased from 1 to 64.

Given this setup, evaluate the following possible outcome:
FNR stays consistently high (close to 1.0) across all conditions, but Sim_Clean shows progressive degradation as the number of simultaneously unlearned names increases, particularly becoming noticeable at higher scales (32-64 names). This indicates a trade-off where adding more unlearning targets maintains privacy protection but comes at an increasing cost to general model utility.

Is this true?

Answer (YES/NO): NO